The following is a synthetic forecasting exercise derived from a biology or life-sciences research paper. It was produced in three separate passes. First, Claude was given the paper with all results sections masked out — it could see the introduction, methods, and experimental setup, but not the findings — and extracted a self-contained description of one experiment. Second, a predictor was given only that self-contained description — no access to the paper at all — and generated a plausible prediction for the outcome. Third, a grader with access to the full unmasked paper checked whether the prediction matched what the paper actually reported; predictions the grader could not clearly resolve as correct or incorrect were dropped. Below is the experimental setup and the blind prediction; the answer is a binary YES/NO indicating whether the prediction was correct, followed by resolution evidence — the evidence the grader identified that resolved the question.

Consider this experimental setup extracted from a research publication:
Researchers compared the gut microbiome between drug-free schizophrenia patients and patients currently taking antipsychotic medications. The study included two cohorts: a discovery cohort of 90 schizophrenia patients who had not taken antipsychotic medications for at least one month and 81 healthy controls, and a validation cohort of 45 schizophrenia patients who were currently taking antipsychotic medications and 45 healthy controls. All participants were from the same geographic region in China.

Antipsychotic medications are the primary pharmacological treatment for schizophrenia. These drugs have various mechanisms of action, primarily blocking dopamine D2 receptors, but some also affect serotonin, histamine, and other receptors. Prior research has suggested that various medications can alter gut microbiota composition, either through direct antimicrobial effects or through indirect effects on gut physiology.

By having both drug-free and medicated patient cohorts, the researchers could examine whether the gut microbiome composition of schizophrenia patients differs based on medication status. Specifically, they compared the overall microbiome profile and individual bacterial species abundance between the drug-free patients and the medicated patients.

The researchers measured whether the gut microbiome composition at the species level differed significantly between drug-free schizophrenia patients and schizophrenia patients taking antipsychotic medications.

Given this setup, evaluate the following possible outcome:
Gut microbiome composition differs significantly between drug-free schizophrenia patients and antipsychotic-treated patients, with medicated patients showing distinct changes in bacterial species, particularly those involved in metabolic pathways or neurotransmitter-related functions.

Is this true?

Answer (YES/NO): NO